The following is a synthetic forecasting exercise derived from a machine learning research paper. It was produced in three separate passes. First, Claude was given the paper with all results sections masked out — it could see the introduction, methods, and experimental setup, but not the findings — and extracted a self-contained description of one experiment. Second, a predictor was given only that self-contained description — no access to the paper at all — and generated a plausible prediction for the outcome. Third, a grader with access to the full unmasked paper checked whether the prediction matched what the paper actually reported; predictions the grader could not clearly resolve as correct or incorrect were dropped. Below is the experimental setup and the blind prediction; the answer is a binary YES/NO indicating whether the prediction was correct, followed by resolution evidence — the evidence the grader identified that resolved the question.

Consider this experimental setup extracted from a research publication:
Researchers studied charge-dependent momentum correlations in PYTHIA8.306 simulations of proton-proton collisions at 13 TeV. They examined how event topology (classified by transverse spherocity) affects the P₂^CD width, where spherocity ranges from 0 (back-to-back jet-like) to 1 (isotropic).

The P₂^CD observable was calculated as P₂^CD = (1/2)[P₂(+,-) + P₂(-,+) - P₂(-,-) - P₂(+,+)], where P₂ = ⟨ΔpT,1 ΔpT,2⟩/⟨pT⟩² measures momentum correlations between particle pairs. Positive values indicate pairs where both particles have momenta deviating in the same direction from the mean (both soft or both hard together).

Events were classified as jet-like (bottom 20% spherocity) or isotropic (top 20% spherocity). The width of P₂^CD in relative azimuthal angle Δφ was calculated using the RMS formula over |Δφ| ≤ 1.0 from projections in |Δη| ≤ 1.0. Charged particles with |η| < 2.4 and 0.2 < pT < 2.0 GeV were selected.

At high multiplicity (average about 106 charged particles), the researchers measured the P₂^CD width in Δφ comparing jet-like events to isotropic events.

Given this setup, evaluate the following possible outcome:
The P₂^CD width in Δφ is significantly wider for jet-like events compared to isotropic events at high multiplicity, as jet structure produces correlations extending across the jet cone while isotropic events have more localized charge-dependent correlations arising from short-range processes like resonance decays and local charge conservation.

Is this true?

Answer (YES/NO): NO